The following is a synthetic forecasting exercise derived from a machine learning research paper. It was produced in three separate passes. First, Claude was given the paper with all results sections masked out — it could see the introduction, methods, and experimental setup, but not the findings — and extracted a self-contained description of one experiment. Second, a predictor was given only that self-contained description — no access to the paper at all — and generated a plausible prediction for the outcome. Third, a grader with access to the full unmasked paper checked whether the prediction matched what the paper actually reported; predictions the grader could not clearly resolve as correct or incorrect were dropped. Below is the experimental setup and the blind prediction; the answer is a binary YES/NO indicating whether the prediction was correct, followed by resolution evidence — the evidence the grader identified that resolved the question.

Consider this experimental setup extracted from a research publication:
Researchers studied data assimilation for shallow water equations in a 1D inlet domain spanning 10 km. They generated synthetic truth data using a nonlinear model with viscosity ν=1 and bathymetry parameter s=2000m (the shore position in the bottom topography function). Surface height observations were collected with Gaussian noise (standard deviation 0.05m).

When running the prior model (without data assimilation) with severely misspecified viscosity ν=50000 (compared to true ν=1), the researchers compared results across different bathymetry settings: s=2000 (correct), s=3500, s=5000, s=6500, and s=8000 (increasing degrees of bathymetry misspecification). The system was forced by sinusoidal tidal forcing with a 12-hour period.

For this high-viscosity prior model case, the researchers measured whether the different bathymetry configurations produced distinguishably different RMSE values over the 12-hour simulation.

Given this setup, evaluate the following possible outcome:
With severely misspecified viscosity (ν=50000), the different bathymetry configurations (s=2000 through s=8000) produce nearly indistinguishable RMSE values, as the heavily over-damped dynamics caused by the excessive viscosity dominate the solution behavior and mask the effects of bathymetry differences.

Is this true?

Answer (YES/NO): YES